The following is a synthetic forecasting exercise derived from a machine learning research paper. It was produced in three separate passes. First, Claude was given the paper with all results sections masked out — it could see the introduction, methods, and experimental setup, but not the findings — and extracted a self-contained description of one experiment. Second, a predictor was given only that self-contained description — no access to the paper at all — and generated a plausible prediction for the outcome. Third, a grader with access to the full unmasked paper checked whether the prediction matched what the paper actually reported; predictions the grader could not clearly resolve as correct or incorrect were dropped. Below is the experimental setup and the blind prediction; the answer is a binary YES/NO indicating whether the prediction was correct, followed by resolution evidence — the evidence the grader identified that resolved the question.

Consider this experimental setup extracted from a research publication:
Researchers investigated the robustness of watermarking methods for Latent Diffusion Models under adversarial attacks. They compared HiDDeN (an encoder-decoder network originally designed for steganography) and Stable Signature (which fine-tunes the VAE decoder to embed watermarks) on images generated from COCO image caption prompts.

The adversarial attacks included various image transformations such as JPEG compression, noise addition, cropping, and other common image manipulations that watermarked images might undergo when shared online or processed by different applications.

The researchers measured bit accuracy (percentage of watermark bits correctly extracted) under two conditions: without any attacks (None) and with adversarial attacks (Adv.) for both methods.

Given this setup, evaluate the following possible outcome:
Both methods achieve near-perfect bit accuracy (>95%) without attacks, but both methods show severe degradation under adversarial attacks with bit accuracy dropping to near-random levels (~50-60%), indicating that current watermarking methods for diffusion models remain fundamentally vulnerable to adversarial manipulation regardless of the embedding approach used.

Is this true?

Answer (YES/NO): NO